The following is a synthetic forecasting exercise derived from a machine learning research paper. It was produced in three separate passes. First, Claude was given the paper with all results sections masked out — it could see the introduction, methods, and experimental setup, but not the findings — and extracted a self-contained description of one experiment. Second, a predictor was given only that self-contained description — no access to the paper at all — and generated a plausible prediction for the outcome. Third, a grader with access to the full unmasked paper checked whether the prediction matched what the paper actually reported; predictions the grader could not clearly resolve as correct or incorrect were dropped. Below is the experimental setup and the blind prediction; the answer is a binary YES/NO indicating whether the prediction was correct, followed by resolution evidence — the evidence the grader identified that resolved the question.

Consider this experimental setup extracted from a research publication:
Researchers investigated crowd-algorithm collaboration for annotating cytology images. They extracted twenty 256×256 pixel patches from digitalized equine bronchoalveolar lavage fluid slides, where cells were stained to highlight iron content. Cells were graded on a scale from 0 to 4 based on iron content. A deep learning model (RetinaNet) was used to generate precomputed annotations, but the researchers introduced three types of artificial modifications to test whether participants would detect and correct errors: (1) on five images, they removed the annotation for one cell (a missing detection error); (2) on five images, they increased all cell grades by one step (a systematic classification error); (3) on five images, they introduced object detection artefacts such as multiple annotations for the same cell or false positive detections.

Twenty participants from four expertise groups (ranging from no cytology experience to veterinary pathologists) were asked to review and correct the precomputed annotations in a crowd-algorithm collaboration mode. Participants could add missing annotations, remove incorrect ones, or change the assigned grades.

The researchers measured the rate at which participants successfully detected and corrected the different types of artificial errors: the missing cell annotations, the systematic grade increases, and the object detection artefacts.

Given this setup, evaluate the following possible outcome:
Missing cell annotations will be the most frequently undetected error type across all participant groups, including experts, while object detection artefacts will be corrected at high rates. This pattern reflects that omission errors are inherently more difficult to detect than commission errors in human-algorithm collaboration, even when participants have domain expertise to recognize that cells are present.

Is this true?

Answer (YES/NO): NO